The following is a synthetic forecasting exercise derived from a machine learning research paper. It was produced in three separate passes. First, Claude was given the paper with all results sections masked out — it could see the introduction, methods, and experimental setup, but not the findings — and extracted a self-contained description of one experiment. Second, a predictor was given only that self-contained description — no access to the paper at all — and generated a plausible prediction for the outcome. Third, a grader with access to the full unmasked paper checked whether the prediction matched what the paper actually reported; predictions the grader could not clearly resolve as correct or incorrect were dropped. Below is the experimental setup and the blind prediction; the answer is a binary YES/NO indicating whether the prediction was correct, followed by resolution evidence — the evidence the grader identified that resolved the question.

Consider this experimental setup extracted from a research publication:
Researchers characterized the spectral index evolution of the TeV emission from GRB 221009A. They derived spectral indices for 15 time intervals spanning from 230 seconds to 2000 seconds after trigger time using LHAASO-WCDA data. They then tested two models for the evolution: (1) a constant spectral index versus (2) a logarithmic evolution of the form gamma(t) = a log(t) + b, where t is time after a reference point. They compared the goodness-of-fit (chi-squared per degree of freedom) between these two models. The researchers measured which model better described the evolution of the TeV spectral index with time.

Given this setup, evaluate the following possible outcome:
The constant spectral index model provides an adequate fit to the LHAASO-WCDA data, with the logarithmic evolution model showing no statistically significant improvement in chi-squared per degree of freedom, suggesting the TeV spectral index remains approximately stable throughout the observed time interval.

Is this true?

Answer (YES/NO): NO